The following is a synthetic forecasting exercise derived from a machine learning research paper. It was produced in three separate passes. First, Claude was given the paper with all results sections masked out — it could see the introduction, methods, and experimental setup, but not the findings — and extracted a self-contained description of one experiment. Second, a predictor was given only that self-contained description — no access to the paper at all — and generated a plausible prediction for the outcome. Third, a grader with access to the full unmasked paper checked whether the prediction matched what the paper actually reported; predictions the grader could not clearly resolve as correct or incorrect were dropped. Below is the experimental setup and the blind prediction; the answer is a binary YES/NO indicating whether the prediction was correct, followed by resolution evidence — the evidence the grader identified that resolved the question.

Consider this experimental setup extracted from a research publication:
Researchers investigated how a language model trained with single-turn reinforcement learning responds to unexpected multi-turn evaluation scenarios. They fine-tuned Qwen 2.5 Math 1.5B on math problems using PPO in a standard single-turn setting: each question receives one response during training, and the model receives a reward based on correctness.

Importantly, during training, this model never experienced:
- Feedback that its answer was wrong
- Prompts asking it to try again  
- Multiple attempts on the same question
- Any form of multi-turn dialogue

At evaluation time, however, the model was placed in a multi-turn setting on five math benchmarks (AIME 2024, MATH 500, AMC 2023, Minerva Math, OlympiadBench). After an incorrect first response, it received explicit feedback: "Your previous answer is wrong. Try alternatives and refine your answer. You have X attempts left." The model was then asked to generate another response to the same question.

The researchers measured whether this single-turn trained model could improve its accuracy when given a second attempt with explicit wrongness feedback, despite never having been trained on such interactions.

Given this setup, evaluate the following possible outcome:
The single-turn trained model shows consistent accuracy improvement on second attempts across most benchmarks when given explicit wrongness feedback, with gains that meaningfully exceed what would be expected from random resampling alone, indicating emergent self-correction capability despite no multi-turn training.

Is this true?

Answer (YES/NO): NO